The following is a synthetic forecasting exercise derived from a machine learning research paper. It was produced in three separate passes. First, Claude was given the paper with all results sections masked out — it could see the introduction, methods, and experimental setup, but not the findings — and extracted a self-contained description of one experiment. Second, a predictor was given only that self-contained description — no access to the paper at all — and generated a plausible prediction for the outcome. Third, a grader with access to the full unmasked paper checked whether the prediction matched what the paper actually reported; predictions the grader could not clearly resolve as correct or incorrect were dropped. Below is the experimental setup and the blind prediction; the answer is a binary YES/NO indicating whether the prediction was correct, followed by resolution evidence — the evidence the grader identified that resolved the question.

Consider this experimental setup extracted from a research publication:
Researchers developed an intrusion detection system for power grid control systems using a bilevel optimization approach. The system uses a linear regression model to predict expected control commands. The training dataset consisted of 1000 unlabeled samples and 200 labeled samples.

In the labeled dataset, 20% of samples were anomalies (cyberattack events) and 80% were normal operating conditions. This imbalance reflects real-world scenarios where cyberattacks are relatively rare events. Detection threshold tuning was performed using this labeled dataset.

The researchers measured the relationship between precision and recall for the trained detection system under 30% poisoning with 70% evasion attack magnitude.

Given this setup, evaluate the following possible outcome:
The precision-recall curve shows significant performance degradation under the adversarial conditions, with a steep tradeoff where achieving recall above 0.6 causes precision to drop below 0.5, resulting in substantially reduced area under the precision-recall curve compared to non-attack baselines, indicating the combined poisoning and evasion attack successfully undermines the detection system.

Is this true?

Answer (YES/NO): NO